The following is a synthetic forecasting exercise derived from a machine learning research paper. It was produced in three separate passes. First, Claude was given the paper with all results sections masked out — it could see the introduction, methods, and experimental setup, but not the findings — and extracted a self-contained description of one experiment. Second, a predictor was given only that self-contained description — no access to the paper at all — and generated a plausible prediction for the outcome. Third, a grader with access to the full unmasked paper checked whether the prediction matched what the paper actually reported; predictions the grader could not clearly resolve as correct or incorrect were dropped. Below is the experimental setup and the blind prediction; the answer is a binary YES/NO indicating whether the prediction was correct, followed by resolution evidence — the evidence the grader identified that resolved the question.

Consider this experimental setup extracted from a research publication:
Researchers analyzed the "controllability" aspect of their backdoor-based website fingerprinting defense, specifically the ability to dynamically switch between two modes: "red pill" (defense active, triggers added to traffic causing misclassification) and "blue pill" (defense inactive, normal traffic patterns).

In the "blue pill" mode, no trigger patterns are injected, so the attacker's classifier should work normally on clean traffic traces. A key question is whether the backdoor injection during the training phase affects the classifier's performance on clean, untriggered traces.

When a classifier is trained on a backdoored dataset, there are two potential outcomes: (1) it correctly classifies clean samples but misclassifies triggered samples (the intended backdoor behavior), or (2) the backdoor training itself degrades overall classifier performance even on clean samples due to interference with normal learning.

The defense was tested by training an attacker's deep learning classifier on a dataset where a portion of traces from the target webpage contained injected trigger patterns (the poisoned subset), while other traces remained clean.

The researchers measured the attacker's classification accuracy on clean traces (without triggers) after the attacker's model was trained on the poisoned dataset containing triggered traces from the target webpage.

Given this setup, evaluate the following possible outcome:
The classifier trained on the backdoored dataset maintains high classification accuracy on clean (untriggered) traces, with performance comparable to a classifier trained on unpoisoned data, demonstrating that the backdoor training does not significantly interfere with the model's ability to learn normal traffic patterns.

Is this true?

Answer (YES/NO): YES